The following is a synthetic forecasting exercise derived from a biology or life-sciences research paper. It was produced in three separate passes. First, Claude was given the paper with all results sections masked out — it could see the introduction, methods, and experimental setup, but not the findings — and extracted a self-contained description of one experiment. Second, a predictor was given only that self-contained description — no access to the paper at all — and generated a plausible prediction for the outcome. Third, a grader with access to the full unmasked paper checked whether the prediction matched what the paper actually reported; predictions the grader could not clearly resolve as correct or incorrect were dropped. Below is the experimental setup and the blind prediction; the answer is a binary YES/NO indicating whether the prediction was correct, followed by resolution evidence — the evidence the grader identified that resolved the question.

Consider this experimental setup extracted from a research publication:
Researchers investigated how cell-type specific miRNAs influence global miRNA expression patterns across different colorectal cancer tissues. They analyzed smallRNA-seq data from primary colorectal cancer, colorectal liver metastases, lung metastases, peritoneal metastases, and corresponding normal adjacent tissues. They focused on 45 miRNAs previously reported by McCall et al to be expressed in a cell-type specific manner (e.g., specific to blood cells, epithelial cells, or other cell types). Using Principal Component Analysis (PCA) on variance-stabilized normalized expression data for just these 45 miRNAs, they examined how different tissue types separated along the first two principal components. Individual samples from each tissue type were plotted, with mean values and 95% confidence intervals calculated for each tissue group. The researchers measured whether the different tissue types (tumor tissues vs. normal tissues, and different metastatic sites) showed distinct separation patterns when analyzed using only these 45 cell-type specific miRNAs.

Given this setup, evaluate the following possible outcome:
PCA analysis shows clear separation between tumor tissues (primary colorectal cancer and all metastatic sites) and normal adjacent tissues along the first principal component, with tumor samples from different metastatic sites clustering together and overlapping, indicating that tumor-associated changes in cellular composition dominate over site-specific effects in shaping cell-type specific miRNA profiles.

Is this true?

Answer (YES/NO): NO